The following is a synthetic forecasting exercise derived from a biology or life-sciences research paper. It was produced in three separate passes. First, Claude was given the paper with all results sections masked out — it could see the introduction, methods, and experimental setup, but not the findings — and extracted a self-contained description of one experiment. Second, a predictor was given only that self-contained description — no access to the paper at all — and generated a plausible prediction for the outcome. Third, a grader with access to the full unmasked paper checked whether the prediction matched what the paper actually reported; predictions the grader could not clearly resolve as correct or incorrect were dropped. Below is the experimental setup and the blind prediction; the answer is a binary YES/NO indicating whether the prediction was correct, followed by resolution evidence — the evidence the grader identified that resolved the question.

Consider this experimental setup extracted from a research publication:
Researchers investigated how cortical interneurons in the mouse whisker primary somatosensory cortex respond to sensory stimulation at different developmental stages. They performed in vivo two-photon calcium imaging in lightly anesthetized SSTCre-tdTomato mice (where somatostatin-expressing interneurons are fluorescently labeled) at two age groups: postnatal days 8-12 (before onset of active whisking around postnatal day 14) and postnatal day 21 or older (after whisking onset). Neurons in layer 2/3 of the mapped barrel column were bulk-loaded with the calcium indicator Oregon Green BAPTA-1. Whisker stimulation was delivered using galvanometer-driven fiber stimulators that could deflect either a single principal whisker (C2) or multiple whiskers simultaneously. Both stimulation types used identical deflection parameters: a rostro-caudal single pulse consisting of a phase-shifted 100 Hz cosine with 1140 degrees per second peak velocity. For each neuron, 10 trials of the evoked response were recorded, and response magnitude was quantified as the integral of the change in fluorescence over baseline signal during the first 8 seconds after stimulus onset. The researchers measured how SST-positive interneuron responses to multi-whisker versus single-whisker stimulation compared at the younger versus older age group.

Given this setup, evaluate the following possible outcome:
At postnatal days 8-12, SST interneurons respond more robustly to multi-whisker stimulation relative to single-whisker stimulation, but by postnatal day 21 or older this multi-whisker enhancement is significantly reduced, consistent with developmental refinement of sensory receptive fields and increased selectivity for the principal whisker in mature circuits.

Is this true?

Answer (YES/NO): NO